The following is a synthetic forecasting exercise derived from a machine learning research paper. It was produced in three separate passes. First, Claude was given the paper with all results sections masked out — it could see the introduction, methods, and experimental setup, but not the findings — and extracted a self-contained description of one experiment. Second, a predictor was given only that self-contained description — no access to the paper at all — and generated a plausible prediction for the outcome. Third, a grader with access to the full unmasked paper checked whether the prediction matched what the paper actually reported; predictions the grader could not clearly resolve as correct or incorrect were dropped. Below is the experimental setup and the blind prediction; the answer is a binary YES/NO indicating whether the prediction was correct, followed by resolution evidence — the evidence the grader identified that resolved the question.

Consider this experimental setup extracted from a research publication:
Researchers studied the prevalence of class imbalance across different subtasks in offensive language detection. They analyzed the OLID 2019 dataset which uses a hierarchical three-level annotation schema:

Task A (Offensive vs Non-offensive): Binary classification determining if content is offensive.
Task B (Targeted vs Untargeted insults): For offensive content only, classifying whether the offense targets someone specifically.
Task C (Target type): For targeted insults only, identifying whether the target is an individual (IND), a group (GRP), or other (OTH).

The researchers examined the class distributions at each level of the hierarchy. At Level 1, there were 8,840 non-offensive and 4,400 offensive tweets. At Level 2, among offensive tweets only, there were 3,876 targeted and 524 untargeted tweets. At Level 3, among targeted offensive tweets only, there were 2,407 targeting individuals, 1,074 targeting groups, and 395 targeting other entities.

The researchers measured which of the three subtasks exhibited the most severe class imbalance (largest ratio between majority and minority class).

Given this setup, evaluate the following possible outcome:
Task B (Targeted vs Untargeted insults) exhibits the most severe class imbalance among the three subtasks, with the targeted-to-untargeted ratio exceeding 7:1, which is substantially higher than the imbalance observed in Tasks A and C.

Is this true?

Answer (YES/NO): YES